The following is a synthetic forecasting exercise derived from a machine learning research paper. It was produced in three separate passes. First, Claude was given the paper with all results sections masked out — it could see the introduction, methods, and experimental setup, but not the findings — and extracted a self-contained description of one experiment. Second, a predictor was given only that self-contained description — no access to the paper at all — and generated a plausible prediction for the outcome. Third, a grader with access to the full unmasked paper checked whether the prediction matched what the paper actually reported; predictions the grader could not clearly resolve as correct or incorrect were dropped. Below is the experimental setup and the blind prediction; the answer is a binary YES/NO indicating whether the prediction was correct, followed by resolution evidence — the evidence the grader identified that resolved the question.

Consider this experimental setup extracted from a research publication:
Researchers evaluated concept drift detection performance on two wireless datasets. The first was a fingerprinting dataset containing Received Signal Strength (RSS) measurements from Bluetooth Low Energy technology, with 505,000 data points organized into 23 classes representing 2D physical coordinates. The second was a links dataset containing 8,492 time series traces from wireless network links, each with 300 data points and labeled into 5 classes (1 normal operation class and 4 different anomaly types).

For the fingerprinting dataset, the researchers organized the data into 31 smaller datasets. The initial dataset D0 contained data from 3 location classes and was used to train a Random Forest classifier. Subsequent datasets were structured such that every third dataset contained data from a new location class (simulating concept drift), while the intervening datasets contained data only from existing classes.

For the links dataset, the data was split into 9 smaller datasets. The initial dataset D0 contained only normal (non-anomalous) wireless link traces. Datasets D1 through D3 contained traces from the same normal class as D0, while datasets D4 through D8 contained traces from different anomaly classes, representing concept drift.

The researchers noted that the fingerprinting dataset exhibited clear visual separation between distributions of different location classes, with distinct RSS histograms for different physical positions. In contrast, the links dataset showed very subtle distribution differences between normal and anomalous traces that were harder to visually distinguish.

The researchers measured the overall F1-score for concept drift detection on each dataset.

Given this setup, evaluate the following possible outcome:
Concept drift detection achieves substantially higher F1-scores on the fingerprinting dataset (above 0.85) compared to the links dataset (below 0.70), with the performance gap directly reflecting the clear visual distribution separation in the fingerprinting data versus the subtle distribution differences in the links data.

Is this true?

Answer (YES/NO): NO